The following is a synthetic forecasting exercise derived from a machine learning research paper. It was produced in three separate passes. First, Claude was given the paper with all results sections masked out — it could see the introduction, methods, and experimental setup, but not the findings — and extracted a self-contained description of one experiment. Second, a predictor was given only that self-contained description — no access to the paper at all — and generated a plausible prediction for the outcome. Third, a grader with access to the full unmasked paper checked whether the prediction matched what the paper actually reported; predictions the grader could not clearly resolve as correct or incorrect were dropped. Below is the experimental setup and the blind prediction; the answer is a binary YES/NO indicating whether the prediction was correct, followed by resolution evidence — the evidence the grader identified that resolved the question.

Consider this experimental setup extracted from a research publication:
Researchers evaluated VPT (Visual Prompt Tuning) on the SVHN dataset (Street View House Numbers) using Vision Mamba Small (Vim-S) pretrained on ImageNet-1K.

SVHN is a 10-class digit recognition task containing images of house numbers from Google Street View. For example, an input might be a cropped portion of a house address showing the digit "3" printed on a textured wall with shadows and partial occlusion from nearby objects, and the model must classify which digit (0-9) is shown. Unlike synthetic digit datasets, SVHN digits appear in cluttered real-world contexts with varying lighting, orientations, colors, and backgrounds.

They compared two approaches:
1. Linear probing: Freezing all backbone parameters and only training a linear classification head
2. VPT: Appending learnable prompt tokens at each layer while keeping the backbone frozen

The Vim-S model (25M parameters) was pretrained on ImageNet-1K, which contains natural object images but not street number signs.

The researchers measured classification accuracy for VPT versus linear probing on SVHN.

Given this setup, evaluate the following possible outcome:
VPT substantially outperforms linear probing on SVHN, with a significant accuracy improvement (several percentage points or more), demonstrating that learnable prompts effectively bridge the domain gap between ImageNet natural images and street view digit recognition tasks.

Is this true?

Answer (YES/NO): YES